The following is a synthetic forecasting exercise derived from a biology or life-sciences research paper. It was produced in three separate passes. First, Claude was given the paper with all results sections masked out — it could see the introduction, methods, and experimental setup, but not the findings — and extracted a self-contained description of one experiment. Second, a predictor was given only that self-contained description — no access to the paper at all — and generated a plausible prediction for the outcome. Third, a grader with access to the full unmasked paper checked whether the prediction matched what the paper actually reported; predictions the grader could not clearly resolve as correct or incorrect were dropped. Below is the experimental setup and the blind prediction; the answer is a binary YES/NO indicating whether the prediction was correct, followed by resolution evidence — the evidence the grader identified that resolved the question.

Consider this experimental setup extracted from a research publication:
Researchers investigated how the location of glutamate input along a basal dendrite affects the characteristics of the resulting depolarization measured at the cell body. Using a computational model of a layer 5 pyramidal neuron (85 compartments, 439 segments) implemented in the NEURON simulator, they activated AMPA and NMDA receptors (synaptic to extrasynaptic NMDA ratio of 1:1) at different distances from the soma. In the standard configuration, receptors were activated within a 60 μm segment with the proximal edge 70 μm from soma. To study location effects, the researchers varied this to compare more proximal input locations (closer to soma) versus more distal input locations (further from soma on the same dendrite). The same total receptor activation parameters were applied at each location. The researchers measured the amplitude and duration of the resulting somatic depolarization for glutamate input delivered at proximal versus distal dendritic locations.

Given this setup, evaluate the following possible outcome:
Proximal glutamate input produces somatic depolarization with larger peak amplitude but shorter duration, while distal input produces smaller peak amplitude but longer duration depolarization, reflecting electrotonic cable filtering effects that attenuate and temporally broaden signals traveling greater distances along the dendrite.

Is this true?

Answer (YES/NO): NO